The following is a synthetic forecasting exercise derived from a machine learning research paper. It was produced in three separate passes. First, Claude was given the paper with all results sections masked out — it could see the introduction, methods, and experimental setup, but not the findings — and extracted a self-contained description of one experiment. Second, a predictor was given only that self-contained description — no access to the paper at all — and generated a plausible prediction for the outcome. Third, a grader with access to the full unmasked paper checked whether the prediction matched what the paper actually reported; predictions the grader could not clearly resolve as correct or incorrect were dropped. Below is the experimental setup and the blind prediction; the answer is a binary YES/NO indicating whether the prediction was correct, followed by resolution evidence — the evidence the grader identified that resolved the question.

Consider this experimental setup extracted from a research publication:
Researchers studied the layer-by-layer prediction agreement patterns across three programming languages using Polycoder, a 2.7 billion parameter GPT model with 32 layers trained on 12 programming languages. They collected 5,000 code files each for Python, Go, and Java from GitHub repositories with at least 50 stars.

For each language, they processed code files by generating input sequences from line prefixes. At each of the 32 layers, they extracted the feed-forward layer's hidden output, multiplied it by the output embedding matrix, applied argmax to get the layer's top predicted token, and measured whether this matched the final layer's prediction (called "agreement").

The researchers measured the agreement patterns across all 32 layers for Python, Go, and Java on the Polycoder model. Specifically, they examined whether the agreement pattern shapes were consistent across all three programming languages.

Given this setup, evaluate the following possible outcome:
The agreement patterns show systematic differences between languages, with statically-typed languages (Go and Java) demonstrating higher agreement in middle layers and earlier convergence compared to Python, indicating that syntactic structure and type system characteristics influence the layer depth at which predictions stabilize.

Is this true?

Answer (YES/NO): NO